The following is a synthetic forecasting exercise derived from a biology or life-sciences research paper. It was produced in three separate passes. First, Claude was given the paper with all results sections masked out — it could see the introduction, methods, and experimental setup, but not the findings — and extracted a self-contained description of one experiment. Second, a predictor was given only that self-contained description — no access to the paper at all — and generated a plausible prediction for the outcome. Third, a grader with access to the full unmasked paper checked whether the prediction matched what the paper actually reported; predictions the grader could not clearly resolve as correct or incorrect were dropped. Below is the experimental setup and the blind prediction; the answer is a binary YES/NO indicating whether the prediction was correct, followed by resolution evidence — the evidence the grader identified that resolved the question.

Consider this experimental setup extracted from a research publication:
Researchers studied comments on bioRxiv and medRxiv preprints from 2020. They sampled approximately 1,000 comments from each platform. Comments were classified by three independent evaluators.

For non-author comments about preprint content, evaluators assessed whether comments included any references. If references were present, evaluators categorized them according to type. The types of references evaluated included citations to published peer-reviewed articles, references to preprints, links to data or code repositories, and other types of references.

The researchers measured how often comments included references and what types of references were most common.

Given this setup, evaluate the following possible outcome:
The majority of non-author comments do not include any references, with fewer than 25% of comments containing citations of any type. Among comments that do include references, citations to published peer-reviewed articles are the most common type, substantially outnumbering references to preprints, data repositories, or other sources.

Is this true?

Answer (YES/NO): NO